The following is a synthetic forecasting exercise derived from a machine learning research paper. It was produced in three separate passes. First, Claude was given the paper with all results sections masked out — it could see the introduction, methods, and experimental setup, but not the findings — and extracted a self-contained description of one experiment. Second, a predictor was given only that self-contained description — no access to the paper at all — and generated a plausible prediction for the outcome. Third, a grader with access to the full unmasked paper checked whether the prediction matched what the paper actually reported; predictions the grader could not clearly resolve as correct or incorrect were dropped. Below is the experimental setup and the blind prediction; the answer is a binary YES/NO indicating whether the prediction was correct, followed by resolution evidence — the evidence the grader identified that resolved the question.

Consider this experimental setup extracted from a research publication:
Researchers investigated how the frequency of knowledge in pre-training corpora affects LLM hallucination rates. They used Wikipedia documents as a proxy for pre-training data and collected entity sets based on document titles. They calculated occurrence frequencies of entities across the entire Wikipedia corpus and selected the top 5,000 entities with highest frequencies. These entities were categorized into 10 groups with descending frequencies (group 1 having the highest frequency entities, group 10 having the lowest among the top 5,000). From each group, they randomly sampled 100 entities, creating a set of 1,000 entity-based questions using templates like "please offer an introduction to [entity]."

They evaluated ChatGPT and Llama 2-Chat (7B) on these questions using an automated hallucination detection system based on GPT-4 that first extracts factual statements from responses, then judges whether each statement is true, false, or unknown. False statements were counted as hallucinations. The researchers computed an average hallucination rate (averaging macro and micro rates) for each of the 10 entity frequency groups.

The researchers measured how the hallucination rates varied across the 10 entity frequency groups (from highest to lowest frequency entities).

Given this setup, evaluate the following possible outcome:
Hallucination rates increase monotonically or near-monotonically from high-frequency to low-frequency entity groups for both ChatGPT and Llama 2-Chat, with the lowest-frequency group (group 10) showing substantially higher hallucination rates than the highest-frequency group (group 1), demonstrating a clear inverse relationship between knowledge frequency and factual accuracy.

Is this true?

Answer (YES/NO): NO